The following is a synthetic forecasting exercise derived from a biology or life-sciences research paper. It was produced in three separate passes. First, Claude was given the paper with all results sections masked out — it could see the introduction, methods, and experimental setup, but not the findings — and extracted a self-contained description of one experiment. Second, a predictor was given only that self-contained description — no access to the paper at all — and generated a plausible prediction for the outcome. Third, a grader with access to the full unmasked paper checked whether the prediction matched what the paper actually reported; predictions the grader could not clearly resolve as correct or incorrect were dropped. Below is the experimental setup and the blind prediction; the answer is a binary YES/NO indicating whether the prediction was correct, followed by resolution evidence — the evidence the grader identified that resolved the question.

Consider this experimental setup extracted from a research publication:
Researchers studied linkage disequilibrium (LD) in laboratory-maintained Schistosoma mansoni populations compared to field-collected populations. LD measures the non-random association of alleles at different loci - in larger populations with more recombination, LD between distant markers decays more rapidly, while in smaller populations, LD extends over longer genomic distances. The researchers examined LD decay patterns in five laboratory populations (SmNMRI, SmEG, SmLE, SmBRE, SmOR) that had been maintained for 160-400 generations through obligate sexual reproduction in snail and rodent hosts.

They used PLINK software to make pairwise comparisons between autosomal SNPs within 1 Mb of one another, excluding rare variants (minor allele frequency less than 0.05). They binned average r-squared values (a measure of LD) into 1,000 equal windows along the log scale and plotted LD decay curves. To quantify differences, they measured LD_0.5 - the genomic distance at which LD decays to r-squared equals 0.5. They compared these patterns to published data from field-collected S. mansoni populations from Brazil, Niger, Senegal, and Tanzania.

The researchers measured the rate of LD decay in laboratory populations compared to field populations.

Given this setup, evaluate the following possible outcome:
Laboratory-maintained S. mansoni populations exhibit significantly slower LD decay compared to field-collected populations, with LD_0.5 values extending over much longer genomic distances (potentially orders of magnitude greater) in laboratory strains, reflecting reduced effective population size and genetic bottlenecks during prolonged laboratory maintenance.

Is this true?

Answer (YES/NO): YES